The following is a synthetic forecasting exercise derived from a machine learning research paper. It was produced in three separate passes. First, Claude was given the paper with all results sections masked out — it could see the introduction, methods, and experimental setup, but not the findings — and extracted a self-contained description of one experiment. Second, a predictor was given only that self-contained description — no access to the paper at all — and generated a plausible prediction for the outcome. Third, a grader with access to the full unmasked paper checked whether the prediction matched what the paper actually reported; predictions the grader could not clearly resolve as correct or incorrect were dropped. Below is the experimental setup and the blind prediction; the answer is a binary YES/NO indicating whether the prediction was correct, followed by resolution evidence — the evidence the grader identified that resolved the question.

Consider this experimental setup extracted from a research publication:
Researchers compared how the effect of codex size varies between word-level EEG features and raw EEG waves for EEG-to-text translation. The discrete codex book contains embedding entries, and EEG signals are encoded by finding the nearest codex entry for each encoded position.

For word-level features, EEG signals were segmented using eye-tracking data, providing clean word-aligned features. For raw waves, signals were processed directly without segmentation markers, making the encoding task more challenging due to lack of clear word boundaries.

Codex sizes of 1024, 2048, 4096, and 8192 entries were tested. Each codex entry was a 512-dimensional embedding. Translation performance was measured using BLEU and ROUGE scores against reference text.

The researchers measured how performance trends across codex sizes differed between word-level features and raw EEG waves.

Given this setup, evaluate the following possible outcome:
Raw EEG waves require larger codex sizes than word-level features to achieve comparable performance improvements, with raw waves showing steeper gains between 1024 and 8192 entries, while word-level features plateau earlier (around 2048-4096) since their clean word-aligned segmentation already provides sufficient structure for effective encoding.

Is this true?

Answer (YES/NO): NO